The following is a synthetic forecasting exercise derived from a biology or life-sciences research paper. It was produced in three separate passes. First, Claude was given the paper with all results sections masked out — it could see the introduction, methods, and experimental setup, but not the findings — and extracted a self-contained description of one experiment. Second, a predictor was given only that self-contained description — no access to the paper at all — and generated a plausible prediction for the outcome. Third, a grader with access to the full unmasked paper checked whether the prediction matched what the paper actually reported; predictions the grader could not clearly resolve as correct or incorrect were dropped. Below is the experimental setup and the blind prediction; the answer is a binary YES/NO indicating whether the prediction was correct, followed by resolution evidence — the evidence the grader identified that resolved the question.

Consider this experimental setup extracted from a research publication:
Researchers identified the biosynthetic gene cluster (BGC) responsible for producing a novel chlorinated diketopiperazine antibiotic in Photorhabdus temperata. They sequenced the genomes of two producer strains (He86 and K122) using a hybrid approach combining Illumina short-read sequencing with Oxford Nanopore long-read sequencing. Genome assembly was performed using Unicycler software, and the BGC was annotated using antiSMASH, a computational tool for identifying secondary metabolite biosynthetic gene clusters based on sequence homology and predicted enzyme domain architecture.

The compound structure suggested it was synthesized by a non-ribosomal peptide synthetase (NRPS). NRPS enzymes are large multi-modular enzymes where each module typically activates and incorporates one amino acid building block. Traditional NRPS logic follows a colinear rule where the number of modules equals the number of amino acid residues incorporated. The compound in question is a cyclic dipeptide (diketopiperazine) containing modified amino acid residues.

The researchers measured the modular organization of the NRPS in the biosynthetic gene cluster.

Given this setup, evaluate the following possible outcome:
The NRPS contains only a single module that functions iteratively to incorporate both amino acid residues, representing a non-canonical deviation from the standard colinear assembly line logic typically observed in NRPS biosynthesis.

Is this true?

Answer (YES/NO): NO